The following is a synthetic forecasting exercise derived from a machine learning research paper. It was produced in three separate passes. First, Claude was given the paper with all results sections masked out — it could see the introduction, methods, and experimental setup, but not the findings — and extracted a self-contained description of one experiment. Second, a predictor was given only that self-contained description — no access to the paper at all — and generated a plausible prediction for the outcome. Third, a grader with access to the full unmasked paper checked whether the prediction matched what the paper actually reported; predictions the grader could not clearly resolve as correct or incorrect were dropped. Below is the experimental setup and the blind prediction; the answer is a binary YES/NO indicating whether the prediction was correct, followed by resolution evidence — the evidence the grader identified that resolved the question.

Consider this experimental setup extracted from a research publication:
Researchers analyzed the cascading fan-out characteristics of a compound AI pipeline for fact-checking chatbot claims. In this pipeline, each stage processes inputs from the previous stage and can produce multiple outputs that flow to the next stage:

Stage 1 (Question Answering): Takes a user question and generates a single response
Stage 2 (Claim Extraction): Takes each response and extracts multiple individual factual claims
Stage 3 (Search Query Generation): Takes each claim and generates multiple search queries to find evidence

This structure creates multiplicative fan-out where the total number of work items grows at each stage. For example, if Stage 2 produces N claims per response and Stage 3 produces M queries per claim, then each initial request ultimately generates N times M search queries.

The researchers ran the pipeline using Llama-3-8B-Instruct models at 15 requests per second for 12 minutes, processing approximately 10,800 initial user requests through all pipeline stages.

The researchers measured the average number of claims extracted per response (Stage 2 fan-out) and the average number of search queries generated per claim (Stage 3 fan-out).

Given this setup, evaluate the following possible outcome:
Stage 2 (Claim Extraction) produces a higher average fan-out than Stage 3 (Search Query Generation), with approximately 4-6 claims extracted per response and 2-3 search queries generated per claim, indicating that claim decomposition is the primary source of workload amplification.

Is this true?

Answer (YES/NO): NO